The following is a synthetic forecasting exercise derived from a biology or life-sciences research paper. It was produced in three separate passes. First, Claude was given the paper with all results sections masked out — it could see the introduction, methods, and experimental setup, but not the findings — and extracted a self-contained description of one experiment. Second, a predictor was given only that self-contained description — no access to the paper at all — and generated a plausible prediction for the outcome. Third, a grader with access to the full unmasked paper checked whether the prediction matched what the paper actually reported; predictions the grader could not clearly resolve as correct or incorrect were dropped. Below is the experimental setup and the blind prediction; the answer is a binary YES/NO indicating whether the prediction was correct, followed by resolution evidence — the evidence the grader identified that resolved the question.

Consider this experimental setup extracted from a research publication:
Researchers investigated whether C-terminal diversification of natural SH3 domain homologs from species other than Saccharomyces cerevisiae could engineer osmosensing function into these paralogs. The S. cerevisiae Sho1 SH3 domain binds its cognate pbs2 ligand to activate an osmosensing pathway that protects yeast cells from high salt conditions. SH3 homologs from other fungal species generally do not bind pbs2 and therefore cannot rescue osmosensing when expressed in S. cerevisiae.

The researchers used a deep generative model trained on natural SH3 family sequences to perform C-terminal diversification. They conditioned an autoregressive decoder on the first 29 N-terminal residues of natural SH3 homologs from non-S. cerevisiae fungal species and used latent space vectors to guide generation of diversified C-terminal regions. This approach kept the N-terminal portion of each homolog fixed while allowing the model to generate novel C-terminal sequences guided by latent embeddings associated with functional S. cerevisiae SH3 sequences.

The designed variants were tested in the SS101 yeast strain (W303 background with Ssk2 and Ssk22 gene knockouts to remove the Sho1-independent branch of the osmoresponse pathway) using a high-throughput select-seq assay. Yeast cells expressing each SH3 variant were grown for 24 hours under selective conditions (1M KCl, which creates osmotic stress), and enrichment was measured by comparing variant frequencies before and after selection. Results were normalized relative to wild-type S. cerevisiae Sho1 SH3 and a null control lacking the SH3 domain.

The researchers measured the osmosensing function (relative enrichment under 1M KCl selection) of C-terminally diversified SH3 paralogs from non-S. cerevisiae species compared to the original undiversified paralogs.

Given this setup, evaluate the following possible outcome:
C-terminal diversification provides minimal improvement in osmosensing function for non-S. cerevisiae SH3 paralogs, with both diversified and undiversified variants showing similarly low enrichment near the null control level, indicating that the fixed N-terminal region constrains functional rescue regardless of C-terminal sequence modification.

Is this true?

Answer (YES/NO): YES